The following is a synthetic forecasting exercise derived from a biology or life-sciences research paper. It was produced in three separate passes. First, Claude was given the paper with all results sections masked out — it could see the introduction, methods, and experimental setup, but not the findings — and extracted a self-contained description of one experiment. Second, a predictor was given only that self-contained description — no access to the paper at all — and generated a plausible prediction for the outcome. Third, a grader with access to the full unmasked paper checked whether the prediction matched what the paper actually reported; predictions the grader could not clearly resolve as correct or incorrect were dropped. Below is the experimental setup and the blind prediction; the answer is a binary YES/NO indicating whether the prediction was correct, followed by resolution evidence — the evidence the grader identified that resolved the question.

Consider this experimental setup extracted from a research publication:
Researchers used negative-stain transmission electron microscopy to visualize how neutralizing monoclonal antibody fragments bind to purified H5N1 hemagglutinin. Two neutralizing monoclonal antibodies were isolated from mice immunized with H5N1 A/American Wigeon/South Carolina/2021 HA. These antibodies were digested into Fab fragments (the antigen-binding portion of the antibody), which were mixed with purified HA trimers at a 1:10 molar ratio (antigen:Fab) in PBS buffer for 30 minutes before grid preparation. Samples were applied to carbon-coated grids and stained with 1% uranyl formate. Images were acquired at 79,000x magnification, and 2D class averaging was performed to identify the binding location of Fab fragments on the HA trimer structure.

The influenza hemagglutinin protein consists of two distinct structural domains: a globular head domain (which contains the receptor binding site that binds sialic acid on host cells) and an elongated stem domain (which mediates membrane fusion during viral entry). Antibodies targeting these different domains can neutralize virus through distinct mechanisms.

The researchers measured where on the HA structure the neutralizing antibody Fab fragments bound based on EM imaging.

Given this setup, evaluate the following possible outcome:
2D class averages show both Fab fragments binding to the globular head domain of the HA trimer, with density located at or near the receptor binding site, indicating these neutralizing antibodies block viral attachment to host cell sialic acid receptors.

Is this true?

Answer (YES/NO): NO